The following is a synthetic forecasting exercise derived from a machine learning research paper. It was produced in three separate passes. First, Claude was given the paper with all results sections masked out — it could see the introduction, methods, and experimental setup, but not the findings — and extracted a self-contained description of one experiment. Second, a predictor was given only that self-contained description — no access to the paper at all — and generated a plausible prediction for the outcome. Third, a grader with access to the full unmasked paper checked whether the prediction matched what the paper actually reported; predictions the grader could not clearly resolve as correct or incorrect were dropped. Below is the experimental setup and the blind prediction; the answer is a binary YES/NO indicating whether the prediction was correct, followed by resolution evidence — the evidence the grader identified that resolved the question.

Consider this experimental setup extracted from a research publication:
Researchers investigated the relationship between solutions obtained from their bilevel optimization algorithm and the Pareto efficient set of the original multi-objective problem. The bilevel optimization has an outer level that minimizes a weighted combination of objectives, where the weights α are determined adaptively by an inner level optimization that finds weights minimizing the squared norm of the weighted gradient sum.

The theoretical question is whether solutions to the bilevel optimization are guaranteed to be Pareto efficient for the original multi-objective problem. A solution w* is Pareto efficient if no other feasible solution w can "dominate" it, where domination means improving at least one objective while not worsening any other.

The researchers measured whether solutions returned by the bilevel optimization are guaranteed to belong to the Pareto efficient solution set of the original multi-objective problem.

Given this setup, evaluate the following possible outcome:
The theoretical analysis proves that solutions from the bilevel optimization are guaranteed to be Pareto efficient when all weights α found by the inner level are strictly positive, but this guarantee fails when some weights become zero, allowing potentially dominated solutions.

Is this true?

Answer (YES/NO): NO